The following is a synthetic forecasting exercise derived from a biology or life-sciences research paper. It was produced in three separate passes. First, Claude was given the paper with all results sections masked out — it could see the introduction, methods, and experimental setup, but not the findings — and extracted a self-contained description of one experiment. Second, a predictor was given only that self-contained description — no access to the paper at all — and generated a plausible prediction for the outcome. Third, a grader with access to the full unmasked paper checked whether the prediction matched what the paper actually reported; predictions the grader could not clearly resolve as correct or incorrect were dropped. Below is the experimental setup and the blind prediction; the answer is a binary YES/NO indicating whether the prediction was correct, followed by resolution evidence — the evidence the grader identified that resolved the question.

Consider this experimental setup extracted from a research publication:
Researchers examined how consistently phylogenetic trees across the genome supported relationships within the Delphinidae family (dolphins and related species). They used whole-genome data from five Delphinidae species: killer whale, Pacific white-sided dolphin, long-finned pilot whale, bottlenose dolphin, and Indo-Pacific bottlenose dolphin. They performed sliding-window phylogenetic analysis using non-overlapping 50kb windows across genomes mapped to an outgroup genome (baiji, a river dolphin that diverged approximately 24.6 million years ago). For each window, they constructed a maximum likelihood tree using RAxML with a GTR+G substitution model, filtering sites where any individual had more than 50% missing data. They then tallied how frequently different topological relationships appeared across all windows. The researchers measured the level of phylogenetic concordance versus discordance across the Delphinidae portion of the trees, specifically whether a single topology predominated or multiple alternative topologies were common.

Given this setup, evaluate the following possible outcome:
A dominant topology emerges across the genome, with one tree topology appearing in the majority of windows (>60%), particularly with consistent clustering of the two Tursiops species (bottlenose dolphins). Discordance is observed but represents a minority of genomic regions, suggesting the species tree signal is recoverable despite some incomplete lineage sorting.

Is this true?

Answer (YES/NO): NO